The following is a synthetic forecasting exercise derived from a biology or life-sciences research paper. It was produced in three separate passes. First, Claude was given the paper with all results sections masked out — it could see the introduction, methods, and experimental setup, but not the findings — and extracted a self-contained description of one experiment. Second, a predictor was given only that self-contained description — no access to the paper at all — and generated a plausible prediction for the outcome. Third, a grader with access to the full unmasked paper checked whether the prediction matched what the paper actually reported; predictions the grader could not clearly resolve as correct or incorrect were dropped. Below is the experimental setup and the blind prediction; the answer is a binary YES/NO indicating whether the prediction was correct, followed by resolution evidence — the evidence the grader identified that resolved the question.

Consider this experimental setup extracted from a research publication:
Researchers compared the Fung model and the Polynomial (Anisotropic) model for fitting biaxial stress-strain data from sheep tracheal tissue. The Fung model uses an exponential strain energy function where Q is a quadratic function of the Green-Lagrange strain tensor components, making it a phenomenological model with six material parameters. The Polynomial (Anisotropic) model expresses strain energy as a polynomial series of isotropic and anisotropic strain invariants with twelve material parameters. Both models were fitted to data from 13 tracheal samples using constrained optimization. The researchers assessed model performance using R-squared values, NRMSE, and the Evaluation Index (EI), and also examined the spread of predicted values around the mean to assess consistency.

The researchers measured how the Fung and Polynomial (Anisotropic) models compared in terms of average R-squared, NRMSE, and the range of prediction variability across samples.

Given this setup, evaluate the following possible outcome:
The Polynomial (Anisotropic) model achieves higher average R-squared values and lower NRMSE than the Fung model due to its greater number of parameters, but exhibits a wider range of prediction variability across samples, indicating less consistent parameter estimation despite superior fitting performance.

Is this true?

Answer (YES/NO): NO